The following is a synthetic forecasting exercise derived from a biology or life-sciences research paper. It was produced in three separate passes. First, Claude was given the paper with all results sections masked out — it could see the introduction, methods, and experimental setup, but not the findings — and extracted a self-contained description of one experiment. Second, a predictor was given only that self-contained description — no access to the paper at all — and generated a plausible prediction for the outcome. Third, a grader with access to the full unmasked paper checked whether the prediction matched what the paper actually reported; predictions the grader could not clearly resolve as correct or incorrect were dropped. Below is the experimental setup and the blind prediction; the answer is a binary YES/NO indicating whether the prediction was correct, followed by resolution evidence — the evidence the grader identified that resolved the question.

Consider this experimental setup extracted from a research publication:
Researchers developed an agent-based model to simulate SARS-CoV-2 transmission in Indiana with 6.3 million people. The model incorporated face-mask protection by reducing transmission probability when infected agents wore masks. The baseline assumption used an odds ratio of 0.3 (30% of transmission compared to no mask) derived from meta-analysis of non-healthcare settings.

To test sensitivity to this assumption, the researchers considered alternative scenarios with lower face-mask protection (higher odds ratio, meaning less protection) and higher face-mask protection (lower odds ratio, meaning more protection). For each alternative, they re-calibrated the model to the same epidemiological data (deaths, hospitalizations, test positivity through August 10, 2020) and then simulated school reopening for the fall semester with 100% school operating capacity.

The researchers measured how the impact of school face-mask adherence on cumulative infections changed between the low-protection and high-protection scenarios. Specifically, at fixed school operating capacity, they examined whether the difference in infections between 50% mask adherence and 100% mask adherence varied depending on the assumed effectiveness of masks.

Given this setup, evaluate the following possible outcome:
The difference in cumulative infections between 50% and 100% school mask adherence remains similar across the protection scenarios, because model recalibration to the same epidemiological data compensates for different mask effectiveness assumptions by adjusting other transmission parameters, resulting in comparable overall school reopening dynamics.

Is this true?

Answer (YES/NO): NO